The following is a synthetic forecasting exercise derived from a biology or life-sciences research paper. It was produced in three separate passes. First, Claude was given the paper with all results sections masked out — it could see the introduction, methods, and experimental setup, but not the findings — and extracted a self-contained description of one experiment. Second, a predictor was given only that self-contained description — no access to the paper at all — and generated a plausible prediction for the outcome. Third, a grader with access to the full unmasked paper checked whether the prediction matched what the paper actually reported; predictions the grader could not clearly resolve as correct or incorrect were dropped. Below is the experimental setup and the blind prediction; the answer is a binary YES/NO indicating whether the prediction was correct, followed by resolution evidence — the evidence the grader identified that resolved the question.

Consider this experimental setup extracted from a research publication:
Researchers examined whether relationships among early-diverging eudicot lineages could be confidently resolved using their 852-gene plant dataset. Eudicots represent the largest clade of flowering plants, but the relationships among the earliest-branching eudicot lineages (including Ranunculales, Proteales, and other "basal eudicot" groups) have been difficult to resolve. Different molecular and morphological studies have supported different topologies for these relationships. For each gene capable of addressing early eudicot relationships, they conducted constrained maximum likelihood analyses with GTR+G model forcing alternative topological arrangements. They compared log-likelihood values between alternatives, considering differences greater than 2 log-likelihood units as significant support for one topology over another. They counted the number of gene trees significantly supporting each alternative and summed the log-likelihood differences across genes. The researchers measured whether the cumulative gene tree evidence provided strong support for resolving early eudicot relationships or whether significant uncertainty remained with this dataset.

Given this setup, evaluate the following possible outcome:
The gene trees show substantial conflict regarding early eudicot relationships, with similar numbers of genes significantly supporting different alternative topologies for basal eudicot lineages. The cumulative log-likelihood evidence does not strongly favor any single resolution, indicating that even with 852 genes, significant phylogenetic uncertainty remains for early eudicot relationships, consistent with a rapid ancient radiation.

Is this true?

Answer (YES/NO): NO